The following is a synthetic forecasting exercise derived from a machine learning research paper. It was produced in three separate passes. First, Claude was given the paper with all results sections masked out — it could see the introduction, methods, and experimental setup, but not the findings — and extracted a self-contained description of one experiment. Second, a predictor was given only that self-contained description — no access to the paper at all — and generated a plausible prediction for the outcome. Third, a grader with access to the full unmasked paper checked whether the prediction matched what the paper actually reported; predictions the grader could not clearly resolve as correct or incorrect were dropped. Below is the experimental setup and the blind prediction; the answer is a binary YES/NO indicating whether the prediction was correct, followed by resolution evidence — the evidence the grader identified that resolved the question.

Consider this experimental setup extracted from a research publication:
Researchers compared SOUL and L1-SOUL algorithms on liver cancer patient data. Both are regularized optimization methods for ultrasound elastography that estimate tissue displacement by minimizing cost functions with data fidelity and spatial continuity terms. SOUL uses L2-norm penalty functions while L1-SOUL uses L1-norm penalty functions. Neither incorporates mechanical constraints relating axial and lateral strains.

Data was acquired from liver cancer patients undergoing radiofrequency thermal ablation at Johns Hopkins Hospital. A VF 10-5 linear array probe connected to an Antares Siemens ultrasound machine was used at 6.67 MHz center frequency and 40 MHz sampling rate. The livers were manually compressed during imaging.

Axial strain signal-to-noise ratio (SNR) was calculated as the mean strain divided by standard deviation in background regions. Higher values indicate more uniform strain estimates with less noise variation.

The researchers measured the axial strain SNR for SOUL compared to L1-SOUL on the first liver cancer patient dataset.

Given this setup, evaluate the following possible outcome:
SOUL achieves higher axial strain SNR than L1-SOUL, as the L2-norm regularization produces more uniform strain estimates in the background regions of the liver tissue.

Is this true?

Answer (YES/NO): NO